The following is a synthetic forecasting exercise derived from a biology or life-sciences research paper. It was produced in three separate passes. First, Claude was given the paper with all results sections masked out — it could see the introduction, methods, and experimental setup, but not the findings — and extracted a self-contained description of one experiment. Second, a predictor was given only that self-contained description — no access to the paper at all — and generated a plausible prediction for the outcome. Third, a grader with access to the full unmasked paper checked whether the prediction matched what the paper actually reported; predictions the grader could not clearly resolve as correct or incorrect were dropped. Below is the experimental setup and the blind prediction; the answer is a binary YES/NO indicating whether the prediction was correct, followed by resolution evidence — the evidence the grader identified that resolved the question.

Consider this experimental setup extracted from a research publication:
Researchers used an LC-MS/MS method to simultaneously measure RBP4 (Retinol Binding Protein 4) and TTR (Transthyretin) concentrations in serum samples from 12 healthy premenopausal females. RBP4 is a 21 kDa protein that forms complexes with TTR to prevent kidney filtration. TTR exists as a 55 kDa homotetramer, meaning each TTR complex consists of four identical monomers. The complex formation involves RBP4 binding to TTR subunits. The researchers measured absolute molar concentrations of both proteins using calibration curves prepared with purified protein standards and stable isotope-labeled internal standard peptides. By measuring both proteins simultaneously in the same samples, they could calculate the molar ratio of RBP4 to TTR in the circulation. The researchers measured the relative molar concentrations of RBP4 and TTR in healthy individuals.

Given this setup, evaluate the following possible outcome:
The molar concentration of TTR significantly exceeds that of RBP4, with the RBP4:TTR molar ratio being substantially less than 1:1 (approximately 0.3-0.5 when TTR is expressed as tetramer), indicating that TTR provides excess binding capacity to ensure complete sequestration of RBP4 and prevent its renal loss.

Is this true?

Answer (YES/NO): YES